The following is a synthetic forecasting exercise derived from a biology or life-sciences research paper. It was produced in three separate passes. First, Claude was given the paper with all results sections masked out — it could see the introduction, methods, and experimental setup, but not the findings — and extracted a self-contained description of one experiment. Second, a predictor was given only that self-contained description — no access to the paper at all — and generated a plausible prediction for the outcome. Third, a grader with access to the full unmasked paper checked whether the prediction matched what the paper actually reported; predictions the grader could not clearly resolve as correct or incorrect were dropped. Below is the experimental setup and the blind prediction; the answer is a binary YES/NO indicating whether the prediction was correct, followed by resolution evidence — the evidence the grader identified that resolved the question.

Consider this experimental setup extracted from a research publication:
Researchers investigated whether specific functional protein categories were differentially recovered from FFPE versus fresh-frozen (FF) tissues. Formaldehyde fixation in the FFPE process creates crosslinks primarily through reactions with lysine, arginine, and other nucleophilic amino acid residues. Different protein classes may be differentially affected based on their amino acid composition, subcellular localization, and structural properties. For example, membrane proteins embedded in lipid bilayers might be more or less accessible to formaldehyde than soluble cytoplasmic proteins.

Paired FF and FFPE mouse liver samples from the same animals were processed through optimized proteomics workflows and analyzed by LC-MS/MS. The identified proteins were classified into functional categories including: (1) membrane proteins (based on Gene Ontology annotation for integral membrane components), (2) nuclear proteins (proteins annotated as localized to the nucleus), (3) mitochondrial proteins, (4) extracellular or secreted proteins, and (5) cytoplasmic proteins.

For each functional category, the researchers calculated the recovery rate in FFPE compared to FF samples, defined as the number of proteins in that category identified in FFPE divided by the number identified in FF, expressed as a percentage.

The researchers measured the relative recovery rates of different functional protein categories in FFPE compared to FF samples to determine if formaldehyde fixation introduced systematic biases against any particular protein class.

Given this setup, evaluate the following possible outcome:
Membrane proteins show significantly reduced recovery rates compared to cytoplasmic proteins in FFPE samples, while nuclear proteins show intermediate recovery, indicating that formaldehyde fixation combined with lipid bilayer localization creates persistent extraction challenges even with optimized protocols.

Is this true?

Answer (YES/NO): NO